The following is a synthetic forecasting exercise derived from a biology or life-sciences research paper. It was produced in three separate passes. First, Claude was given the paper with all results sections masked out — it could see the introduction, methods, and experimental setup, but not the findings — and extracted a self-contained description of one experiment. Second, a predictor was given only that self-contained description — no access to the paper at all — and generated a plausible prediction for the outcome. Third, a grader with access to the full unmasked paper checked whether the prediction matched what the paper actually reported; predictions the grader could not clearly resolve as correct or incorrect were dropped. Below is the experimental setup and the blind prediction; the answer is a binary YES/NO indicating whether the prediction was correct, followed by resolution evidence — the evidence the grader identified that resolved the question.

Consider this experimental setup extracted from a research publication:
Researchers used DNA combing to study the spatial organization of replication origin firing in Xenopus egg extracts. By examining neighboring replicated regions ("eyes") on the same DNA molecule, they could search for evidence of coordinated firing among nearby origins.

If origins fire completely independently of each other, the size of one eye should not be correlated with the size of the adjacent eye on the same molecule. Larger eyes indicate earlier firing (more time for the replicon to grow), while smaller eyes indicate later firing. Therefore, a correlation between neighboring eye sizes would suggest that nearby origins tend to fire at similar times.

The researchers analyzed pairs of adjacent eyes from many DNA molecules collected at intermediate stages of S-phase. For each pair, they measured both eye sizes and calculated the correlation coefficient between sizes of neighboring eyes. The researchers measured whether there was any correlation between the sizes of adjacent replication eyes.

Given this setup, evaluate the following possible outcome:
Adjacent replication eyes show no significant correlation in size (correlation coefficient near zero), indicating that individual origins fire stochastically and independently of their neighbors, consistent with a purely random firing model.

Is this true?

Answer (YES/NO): NO